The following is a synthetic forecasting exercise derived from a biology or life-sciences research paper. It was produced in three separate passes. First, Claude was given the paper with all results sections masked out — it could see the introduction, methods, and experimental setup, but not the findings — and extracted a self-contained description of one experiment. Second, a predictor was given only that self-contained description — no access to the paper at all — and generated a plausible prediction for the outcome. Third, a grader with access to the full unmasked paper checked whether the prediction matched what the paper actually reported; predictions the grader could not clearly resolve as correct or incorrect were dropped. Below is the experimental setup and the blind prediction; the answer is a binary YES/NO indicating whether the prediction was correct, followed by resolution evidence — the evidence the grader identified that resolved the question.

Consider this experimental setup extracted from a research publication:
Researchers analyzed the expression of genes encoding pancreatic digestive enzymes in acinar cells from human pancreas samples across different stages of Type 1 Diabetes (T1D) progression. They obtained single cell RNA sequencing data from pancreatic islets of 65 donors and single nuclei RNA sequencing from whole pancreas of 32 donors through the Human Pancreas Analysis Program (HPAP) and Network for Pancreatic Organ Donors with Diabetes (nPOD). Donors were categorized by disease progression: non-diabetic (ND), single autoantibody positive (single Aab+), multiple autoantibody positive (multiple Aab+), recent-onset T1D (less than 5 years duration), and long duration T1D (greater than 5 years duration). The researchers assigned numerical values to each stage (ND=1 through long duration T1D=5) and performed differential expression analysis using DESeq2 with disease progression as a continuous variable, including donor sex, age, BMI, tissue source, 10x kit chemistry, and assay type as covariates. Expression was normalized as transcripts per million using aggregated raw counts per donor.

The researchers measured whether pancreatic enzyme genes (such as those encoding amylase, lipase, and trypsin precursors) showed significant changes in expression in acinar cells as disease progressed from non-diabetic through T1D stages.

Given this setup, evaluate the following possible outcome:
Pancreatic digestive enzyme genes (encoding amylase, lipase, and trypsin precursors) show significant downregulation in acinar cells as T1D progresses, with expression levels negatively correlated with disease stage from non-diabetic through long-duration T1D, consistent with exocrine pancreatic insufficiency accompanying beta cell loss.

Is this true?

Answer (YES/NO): NO